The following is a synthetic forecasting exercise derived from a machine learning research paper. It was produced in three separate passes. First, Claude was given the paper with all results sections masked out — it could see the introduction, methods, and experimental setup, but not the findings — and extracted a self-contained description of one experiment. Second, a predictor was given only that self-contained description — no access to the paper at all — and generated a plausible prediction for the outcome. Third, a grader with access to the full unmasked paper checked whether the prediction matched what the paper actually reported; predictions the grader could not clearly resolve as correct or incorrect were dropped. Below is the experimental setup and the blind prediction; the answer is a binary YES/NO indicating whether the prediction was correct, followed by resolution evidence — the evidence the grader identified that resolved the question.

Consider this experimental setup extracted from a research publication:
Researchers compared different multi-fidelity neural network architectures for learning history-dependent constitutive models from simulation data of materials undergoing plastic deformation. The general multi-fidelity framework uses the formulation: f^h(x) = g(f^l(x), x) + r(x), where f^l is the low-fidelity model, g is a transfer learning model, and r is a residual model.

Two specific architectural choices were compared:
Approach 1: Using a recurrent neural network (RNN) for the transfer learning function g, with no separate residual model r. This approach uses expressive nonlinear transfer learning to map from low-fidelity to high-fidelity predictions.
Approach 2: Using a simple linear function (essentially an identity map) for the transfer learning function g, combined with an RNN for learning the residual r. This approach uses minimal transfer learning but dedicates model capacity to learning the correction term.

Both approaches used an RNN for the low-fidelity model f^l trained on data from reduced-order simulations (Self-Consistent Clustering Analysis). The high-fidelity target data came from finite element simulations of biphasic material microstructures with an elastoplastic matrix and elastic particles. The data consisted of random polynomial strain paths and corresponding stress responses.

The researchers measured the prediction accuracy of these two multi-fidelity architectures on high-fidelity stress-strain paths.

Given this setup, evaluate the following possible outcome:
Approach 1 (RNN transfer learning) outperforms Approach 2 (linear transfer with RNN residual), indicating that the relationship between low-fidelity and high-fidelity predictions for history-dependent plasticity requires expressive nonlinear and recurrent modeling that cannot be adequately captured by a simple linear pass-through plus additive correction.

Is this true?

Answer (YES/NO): NO